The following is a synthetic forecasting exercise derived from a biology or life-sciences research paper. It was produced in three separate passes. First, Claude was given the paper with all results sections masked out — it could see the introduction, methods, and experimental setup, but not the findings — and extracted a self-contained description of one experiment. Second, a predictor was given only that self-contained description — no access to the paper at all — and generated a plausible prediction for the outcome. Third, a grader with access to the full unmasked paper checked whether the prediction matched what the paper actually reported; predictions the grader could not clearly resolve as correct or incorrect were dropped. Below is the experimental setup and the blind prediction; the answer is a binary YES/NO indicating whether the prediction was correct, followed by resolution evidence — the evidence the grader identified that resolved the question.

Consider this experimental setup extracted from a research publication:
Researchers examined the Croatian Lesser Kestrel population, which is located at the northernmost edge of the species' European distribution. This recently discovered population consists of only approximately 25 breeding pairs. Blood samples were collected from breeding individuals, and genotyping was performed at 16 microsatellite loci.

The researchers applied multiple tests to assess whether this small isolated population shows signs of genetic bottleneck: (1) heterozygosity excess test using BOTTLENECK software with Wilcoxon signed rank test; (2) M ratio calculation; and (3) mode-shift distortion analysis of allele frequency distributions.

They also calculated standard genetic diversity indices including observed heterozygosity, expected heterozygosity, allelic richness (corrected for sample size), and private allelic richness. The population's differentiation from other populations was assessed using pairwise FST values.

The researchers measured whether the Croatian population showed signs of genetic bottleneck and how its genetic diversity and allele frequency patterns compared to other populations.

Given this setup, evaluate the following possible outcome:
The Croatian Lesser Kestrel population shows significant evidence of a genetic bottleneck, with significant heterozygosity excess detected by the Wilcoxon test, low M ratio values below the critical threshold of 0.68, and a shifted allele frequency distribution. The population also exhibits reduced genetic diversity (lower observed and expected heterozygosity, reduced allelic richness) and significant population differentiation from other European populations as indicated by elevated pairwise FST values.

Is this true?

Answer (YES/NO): NO